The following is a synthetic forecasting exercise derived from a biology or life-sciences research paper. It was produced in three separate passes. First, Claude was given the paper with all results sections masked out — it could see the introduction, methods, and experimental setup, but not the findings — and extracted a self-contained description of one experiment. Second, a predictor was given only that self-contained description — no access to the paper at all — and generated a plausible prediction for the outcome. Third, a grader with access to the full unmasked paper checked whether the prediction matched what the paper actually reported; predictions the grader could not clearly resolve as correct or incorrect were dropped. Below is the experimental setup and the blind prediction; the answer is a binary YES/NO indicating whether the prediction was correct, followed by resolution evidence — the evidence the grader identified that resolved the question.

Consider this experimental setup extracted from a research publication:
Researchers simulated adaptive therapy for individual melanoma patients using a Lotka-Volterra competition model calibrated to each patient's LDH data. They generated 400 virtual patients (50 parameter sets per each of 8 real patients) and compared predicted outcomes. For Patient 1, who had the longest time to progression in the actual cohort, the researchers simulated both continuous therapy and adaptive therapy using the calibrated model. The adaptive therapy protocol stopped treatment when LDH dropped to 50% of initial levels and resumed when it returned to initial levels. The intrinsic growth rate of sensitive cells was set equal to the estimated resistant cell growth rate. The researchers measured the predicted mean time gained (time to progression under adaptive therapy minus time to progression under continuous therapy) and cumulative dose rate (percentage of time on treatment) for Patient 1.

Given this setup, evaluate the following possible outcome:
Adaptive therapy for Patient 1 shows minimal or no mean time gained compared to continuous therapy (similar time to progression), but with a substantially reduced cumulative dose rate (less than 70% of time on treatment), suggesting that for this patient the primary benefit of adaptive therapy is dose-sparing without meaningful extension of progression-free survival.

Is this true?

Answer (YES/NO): NO